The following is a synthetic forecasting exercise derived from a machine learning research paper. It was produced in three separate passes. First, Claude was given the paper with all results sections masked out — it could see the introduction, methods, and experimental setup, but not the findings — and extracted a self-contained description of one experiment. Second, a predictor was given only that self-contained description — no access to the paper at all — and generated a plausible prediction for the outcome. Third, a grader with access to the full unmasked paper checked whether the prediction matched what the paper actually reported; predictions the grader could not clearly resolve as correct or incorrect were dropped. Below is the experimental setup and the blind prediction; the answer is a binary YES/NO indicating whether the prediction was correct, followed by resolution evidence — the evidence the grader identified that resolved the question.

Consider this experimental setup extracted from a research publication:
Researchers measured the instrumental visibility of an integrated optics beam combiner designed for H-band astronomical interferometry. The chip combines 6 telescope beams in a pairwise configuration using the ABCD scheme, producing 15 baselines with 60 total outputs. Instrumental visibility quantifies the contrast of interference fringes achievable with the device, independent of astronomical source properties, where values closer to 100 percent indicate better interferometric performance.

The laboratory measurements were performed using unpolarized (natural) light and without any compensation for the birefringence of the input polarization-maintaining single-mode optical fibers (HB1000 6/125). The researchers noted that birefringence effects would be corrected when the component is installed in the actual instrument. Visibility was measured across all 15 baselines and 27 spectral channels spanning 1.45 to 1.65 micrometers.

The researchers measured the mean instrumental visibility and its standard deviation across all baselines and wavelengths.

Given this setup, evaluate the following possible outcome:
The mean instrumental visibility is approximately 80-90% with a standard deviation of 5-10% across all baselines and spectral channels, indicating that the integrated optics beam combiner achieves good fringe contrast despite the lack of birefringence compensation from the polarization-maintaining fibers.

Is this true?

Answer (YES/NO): NO